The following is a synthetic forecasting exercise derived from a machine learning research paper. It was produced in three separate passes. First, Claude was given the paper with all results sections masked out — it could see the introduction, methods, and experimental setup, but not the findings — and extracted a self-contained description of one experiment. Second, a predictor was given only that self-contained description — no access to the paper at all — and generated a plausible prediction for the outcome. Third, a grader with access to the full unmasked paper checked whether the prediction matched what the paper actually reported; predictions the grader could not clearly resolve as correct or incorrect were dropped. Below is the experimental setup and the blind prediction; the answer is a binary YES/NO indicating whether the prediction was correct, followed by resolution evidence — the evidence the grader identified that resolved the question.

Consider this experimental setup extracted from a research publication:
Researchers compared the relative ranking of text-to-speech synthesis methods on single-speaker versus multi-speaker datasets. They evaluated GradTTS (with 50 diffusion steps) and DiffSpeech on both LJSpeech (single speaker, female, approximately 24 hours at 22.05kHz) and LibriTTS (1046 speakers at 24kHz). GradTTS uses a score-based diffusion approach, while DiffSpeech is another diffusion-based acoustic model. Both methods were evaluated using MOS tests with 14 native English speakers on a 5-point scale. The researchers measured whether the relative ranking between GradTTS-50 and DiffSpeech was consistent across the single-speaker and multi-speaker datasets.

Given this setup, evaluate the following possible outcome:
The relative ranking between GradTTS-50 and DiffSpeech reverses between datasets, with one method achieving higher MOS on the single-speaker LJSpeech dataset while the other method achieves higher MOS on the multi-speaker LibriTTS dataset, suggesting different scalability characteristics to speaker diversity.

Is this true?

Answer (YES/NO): YES